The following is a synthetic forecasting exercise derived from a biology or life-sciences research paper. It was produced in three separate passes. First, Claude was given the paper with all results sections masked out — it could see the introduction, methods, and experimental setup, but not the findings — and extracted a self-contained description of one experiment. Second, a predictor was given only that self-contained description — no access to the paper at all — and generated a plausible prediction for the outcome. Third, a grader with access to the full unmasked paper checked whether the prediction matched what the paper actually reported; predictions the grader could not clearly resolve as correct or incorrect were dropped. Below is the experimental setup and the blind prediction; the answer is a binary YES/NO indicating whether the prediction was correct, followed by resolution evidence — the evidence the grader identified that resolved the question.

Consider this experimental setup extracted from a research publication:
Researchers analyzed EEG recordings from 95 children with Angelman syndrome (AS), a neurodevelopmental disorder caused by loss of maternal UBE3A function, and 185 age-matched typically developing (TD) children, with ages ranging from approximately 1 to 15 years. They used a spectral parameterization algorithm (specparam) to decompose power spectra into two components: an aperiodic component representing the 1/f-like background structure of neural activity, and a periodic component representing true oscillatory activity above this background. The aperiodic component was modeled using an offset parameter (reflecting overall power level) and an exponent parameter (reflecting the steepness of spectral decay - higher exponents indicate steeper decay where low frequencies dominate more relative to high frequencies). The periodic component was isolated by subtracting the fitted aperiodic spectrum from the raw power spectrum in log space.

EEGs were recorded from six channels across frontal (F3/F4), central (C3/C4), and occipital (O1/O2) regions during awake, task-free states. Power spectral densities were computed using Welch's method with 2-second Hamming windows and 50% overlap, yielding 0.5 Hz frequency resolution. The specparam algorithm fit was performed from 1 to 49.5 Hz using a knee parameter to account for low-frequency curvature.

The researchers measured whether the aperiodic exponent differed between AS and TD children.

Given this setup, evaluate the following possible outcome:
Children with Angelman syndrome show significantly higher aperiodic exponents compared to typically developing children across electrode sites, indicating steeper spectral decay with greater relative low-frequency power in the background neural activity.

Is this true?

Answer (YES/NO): YES